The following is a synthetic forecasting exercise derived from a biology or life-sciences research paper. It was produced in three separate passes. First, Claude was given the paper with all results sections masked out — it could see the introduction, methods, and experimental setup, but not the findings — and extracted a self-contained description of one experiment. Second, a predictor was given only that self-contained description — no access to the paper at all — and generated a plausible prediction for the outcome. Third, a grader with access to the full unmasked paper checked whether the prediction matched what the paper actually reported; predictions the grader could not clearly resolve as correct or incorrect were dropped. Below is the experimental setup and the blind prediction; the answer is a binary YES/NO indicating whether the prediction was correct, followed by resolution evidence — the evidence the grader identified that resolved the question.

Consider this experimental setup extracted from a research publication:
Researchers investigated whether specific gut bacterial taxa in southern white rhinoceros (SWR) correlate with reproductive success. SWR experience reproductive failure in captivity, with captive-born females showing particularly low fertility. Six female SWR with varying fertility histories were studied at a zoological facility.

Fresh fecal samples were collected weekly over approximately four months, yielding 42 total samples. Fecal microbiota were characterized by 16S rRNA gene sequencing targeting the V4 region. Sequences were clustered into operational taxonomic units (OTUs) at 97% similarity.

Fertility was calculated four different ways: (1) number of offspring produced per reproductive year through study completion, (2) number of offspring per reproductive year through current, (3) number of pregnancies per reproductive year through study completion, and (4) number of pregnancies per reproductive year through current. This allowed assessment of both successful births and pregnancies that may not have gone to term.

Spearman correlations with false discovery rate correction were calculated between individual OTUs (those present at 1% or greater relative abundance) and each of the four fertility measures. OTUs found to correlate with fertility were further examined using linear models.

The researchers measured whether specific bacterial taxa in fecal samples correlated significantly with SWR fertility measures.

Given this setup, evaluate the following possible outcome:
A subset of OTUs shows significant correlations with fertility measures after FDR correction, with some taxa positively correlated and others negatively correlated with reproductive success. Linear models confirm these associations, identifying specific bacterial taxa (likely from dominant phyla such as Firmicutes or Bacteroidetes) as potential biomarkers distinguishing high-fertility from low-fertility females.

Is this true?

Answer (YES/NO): NO